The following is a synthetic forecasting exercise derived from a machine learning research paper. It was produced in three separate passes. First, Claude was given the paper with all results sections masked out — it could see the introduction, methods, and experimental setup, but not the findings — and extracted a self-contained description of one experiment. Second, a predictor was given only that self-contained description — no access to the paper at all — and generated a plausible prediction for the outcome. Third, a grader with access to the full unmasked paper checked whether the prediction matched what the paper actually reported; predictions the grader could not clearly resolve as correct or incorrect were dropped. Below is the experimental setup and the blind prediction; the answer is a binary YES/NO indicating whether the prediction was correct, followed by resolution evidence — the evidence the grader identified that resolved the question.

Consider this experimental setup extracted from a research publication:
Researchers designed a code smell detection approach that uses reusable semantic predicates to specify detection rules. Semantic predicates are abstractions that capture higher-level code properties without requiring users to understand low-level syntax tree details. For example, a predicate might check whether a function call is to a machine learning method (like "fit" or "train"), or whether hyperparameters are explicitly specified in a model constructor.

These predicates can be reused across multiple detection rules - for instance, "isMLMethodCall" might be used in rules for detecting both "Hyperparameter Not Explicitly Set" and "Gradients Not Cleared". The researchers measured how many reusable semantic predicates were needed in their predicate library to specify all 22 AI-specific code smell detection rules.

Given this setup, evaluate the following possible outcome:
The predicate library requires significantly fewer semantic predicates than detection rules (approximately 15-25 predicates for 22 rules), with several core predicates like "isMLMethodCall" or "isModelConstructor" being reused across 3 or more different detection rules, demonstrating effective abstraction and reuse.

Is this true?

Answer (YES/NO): NO